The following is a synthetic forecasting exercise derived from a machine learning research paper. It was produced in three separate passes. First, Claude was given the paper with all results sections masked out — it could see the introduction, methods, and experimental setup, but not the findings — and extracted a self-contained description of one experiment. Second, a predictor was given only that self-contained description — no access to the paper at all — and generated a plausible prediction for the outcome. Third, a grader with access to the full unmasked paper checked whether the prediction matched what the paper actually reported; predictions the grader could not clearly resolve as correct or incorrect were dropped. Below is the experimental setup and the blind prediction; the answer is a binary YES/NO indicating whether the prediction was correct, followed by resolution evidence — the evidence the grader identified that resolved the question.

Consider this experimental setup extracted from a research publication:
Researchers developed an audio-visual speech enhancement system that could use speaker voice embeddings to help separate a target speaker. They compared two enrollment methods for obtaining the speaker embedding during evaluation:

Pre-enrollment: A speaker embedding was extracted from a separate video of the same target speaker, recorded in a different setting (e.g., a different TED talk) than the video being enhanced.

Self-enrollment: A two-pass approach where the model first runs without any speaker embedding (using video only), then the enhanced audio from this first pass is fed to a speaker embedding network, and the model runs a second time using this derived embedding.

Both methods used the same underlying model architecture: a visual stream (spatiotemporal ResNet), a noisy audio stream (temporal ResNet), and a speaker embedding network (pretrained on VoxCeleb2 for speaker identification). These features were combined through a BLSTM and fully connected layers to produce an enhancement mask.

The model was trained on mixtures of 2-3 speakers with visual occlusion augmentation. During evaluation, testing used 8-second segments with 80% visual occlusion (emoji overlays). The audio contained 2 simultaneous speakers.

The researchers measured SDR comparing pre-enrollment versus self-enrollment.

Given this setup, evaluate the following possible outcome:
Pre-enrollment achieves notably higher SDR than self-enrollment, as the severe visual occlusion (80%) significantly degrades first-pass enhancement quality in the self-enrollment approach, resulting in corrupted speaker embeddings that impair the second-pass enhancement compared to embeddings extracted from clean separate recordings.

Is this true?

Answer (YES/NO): NO